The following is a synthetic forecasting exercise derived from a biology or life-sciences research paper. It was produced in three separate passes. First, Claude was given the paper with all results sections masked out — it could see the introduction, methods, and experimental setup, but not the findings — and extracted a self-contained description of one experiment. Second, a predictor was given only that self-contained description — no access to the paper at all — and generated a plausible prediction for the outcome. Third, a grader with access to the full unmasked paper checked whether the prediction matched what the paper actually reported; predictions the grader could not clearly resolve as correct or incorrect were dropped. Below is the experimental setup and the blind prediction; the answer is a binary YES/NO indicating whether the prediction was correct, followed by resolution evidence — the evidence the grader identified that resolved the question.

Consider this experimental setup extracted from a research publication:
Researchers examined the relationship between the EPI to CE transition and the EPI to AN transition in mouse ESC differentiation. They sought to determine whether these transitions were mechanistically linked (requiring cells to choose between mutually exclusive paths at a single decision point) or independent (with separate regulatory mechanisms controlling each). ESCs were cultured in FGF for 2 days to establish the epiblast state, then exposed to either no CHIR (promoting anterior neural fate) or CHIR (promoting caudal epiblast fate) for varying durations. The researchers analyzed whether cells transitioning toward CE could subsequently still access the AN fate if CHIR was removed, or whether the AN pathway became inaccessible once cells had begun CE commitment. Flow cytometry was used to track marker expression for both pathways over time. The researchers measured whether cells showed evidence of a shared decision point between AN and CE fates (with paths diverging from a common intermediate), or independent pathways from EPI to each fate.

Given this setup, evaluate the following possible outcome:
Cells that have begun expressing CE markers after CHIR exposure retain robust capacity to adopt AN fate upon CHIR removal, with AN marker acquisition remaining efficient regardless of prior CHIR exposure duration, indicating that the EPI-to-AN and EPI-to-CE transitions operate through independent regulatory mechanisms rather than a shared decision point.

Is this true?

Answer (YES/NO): NO